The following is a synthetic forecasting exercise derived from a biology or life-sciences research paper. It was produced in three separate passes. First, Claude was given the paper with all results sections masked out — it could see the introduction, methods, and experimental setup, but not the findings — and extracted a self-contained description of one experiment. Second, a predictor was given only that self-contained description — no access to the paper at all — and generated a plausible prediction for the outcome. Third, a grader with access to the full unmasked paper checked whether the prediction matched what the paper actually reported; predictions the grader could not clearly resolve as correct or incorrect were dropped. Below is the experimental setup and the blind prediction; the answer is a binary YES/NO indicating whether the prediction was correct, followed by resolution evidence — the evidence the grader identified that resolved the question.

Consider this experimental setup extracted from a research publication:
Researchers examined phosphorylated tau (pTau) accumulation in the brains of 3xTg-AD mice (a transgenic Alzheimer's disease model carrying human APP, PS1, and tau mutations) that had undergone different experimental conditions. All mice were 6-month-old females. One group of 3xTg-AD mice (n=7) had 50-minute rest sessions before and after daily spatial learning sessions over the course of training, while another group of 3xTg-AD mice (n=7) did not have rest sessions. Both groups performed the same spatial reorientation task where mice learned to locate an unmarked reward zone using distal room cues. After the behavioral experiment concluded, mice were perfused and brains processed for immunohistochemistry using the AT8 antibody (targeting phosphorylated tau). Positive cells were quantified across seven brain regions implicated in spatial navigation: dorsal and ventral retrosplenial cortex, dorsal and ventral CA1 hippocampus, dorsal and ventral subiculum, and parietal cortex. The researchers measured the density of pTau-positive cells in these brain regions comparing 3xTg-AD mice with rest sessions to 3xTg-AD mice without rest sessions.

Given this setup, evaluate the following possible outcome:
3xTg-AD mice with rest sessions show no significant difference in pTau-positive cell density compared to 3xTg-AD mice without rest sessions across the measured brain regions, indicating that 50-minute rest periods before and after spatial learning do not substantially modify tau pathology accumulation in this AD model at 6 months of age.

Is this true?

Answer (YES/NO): NO